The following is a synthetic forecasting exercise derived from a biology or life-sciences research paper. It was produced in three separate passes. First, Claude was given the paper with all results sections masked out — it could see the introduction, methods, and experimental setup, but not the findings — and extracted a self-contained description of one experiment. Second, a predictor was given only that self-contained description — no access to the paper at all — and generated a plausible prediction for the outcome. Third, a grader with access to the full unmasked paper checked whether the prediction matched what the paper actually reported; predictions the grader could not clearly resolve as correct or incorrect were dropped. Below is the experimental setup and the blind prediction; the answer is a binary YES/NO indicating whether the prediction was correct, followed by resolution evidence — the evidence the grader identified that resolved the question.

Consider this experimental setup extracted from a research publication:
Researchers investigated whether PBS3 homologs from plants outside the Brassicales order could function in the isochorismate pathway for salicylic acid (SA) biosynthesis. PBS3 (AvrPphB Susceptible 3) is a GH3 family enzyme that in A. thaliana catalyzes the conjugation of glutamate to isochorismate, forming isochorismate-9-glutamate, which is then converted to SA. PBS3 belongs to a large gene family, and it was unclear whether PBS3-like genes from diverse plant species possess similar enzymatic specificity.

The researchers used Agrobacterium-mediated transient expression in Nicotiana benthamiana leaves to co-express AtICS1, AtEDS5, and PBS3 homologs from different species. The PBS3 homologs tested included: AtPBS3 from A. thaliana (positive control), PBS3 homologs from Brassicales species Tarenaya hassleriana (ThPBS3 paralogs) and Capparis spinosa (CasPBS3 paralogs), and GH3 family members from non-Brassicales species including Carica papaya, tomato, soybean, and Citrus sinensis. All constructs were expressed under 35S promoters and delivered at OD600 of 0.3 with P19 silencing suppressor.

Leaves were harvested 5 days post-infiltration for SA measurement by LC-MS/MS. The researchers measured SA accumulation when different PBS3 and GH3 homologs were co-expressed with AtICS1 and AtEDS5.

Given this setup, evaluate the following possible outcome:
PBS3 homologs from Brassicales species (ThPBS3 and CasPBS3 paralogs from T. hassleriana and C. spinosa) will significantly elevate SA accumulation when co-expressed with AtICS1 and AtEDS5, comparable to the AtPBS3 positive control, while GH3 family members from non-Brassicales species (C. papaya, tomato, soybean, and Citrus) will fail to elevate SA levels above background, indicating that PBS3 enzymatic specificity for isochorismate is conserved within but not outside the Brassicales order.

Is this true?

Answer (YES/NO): NO